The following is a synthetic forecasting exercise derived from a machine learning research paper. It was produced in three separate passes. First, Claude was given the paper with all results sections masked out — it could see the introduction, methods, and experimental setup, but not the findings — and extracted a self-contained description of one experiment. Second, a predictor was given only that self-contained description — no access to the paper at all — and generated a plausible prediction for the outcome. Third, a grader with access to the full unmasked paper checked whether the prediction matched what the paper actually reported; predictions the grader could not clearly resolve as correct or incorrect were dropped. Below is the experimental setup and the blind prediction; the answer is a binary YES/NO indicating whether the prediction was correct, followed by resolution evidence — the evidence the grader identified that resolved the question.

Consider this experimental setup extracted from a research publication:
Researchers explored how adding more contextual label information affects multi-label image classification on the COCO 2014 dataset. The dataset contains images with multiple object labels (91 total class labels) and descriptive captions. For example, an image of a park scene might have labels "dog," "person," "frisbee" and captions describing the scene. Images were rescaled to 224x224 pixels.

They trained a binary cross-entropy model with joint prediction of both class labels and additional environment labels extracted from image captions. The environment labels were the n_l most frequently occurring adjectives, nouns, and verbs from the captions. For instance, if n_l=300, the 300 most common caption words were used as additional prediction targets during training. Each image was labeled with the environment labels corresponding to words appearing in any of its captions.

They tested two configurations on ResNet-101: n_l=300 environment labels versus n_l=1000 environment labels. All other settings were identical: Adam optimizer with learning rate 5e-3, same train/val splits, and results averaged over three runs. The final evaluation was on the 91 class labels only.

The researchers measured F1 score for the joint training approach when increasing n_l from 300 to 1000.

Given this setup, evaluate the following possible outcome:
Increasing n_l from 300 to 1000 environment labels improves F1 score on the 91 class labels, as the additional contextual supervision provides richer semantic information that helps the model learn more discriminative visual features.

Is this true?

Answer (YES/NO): NO